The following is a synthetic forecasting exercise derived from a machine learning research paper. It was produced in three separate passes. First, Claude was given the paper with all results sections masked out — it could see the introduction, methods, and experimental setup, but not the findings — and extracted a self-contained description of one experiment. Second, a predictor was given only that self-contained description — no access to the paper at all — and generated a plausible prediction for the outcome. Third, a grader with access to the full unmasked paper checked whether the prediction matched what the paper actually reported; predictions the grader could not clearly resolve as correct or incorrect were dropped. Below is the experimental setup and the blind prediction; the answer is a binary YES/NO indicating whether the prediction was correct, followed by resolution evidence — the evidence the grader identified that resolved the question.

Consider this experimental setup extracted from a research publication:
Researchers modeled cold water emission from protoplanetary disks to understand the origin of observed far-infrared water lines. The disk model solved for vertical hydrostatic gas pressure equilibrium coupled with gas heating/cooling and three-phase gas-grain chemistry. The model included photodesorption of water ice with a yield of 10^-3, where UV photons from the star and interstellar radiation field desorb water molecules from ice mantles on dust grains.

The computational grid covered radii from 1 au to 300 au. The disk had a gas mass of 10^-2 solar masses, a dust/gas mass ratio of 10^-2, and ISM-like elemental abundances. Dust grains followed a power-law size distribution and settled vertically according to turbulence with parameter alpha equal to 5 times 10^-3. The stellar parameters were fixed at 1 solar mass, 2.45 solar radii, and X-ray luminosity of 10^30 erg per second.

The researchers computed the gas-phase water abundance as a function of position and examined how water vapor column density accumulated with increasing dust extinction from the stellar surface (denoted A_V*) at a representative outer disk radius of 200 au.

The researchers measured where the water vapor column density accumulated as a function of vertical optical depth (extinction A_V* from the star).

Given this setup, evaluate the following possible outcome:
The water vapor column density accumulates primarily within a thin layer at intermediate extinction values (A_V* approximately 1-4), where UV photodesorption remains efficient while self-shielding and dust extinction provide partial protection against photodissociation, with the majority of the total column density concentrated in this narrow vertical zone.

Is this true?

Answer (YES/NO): NO